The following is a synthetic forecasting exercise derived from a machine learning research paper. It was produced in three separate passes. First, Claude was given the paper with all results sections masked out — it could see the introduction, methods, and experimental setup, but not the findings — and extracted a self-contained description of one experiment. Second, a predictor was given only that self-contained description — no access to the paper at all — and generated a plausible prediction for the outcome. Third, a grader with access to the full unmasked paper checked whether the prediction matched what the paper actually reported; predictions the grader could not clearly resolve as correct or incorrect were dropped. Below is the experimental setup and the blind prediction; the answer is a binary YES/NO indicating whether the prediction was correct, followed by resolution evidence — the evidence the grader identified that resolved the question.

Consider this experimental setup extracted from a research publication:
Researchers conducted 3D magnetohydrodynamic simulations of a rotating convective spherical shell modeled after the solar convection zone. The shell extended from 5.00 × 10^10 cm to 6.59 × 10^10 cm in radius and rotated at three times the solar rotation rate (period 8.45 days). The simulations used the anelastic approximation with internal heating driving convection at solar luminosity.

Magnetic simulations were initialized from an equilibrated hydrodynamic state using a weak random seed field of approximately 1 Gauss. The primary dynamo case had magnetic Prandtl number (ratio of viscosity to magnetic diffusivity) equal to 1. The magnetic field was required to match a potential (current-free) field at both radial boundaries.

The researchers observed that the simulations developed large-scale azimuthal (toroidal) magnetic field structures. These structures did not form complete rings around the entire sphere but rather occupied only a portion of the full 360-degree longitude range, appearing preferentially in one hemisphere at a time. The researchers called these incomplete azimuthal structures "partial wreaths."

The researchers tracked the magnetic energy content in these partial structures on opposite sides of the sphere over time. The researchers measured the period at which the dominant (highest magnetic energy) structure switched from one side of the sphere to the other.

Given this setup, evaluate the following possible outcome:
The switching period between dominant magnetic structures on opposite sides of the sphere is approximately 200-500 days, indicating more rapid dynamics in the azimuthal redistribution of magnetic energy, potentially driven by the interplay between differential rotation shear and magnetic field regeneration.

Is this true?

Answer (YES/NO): NO